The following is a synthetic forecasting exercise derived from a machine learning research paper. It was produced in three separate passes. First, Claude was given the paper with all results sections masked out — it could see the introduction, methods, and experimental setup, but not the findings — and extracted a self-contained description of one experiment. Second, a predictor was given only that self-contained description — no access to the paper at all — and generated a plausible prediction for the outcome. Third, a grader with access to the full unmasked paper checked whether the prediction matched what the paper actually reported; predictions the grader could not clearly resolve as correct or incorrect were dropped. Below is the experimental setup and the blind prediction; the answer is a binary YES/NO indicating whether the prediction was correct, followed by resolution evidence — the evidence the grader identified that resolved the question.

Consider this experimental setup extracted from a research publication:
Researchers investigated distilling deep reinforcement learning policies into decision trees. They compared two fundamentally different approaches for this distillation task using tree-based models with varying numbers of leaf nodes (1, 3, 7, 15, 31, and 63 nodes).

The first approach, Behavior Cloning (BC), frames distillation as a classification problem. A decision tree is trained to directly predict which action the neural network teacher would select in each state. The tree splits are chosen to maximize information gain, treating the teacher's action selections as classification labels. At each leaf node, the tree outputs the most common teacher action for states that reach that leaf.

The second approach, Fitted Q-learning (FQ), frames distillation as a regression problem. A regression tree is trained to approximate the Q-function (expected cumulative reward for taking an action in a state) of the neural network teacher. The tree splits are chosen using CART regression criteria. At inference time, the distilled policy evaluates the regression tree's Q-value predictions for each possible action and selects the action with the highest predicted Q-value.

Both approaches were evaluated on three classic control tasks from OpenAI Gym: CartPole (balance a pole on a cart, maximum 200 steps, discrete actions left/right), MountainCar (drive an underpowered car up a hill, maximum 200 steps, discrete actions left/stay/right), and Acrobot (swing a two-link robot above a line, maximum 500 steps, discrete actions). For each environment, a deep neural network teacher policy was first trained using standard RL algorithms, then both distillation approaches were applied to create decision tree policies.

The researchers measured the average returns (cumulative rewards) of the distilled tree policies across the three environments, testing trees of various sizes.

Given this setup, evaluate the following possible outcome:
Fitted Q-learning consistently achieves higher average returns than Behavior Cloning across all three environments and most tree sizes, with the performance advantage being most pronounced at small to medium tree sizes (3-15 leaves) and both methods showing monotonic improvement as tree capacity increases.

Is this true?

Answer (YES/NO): NO